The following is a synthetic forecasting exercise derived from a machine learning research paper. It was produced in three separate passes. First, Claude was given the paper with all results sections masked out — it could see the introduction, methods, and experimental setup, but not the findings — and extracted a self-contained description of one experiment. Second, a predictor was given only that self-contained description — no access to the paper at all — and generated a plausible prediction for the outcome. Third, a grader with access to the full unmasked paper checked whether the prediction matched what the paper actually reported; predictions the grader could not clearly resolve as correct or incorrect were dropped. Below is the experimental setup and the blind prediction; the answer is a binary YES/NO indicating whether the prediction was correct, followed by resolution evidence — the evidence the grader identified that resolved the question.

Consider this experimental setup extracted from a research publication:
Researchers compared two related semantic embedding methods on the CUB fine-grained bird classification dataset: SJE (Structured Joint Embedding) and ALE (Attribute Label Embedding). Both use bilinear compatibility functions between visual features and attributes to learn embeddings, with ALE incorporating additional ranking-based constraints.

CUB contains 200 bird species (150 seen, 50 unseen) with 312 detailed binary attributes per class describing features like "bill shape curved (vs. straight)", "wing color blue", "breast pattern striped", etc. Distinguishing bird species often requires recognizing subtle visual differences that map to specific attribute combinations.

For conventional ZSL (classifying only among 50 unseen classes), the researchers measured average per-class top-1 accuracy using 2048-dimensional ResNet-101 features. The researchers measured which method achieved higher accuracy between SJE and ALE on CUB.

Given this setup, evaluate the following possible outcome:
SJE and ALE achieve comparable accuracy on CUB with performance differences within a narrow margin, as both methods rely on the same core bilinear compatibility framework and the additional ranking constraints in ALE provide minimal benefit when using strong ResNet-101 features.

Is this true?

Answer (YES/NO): YES